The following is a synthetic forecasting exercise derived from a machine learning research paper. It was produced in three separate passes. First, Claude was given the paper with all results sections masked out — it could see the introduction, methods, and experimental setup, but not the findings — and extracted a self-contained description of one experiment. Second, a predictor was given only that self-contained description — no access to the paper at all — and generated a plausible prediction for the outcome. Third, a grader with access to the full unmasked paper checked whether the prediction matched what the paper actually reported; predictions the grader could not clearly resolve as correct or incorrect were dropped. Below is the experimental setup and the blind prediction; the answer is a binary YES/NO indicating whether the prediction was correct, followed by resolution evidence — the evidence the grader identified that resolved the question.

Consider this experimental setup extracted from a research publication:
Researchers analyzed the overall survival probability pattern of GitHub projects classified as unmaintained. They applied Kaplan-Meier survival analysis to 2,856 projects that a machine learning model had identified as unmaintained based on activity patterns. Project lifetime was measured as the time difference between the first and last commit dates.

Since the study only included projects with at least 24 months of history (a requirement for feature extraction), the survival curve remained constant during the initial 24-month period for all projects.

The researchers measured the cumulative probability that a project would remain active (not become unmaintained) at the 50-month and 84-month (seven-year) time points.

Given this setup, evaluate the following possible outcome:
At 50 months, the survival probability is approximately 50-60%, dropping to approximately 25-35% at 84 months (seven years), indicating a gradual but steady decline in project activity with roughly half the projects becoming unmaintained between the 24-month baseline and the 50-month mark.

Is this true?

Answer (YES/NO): NO